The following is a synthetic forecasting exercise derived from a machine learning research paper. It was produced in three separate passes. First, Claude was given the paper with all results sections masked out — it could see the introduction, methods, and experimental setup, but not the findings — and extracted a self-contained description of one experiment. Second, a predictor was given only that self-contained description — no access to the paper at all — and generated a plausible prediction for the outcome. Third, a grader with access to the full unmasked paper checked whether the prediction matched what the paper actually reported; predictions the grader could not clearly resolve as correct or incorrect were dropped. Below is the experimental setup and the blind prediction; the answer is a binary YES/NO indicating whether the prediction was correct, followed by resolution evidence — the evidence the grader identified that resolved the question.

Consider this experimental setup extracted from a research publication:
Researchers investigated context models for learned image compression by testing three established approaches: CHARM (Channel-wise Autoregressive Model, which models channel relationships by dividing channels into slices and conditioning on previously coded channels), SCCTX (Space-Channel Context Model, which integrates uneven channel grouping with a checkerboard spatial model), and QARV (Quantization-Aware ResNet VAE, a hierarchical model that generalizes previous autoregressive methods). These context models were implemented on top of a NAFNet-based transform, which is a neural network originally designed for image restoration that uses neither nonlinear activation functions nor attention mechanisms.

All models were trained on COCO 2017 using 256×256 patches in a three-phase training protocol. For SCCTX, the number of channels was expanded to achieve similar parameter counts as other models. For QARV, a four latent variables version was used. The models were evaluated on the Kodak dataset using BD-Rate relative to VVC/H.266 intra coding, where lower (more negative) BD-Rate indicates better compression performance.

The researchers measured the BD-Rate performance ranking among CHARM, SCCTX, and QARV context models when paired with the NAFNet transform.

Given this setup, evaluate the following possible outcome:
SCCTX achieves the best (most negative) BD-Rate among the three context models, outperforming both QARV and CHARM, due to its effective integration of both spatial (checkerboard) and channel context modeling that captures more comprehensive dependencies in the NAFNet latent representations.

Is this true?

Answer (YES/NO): YES